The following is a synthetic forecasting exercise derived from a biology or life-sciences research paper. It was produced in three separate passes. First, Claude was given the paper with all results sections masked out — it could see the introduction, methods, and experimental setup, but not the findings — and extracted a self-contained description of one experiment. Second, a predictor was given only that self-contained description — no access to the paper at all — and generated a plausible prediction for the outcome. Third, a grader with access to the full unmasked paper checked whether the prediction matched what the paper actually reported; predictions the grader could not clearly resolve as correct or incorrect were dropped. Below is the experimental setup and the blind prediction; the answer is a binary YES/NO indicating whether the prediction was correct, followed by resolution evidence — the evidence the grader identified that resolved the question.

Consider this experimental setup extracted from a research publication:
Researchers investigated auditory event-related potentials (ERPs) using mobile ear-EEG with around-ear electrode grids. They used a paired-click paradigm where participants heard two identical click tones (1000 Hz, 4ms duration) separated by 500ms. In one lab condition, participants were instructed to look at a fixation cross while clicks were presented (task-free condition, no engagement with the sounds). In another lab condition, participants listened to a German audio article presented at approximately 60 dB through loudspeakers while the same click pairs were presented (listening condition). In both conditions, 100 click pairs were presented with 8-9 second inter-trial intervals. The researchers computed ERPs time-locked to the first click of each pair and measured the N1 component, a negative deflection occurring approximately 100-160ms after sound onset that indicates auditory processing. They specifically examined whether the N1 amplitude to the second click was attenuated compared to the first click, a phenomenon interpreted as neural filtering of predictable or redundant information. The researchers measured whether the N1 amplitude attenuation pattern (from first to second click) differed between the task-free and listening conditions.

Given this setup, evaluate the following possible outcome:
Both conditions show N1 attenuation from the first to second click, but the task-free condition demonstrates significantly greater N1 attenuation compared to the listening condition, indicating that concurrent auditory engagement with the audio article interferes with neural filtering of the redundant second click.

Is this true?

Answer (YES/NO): NO